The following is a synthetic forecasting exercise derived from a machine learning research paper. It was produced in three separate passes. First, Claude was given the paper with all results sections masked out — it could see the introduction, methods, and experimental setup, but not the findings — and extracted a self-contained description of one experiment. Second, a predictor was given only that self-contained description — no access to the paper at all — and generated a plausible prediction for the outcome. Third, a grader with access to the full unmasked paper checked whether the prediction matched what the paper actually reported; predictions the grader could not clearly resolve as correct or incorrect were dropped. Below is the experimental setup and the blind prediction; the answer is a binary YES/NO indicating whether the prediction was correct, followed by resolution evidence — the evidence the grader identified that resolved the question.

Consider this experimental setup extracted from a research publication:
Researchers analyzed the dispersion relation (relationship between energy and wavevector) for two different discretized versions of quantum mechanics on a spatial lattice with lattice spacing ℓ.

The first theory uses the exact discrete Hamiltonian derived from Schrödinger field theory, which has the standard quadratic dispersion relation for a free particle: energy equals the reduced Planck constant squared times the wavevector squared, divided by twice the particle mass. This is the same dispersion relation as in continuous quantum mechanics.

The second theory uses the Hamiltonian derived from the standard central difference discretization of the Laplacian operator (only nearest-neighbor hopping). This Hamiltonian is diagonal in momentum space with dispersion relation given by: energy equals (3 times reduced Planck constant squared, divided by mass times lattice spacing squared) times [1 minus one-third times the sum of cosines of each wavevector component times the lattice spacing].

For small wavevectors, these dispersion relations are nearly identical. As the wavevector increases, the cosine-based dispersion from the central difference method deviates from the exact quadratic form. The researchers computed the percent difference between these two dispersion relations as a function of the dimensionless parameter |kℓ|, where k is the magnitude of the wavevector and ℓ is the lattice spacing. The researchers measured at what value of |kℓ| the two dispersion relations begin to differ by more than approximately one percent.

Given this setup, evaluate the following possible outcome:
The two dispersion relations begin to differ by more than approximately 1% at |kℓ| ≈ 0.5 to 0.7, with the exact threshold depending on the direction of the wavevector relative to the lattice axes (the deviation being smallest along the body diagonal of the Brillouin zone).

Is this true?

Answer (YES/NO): NO